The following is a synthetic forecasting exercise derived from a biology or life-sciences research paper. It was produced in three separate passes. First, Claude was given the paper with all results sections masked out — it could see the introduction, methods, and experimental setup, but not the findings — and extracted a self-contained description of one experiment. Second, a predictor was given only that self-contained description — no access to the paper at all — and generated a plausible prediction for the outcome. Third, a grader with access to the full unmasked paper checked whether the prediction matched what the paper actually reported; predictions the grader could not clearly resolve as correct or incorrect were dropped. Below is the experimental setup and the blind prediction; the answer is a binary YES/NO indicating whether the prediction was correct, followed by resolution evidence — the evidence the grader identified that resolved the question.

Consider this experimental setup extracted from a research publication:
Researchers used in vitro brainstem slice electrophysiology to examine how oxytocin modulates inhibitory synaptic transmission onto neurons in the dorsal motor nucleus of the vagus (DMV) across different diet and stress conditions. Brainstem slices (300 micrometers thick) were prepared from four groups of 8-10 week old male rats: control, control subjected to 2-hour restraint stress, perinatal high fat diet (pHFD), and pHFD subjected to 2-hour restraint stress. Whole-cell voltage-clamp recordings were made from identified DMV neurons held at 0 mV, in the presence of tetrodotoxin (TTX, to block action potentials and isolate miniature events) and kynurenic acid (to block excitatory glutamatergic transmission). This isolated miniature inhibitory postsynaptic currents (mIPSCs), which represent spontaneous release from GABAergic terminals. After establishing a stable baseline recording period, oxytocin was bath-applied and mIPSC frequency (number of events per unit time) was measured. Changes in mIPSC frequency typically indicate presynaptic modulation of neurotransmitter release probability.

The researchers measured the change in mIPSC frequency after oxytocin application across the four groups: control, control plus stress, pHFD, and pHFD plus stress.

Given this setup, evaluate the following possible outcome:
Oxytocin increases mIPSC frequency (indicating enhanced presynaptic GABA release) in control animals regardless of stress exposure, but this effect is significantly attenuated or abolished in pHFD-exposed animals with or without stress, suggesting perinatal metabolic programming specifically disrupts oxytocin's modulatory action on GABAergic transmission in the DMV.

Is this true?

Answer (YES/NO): NO